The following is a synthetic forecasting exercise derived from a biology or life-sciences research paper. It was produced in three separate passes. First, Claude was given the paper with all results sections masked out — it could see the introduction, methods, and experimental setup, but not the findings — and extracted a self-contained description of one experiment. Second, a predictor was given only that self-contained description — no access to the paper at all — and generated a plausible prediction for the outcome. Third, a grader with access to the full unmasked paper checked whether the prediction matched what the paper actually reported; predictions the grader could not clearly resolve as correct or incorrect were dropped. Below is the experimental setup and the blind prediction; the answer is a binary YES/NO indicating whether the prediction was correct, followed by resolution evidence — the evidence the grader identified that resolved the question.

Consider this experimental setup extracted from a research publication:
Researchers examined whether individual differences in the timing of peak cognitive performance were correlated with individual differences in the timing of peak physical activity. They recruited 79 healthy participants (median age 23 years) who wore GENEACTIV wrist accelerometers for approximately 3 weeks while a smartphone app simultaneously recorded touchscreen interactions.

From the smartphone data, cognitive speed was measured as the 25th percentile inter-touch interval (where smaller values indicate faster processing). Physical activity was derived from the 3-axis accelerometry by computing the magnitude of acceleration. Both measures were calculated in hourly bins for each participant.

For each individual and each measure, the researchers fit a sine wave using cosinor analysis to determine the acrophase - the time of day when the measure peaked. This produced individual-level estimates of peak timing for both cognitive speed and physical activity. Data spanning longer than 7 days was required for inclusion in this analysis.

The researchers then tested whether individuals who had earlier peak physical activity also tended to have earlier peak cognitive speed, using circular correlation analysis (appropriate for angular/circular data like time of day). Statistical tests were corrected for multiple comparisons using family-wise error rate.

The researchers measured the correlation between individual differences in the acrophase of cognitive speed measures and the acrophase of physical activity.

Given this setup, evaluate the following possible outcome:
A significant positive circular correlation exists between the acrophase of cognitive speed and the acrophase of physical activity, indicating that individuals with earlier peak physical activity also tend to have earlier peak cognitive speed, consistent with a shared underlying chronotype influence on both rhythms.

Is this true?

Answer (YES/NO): NO